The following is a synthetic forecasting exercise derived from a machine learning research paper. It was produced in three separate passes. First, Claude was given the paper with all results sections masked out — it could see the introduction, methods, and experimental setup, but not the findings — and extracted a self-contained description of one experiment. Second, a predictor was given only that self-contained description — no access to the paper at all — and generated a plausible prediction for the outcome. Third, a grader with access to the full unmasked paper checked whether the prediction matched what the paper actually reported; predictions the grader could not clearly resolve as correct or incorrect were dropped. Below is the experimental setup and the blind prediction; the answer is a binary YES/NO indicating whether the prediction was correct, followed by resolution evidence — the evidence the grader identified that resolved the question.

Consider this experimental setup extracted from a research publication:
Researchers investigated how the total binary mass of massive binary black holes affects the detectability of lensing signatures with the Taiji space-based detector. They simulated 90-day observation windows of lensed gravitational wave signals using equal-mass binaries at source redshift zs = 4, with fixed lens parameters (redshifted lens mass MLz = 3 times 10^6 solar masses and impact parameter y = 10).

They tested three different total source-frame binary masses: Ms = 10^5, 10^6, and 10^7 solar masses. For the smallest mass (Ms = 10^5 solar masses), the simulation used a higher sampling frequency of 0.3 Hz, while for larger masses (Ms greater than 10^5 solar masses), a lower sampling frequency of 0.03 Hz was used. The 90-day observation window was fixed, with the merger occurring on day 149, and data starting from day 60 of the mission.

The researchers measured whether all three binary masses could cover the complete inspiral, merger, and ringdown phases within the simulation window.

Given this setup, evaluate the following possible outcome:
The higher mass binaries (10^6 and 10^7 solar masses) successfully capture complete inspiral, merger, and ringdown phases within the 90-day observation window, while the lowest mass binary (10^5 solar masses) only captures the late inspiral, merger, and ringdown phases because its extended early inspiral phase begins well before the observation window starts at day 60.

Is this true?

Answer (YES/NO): YES